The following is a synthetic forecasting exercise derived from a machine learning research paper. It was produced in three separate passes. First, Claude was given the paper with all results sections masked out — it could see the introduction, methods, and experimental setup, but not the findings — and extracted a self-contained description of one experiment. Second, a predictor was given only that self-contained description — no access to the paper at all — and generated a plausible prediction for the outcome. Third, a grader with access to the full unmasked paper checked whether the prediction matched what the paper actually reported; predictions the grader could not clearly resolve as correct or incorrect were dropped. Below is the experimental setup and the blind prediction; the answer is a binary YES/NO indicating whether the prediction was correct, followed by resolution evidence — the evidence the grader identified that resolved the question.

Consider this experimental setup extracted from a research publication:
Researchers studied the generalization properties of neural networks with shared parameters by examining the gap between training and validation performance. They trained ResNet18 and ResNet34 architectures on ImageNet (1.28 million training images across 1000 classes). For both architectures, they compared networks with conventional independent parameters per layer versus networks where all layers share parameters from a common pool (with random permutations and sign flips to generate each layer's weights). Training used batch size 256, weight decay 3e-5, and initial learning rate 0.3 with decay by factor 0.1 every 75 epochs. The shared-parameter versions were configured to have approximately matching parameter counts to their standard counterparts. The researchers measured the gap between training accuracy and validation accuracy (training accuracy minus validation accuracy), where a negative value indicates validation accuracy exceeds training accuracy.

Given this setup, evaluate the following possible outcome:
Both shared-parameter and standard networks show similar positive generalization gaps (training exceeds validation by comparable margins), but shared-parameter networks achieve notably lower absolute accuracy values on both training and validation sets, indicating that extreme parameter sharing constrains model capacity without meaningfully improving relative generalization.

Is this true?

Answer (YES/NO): NO